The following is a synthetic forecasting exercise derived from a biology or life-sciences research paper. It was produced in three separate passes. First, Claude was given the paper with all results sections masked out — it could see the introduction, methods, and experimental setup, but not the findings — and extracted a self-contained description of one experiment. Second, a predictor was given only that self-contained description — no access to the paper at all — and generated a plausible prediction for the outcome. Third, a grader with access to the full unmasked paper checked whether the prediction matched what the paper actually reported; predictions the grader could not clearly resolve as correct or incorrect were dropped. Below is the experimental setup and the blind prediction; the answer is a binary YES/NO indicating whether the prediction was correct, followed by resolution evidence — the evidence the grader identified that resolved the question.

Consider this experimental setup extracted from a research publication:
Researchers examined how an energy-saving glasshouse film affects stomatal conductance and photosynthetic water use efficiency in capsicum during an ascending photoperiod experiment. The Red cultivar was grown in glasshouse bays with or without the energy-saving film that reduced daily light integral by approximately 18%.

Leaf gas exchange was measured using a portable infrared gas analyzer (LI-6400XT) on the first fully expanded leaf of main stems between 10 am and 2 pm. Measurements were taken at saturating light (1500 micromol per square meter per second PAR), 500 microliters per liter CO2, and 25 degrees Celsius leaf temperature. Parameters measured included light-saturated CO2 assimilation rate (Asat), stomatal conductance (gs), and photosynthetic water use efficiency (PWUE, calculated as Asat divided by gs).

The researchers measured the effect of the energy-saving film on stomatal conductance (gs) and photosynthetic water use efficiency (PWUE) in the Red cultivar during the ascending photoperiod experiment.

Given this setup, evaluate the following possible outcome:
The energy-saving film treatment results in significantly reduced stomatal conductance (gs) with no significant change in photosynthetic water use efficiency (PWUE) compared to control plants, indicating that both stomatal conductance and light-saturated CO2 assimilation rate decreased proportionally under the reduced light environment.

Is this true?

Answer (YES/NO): NO